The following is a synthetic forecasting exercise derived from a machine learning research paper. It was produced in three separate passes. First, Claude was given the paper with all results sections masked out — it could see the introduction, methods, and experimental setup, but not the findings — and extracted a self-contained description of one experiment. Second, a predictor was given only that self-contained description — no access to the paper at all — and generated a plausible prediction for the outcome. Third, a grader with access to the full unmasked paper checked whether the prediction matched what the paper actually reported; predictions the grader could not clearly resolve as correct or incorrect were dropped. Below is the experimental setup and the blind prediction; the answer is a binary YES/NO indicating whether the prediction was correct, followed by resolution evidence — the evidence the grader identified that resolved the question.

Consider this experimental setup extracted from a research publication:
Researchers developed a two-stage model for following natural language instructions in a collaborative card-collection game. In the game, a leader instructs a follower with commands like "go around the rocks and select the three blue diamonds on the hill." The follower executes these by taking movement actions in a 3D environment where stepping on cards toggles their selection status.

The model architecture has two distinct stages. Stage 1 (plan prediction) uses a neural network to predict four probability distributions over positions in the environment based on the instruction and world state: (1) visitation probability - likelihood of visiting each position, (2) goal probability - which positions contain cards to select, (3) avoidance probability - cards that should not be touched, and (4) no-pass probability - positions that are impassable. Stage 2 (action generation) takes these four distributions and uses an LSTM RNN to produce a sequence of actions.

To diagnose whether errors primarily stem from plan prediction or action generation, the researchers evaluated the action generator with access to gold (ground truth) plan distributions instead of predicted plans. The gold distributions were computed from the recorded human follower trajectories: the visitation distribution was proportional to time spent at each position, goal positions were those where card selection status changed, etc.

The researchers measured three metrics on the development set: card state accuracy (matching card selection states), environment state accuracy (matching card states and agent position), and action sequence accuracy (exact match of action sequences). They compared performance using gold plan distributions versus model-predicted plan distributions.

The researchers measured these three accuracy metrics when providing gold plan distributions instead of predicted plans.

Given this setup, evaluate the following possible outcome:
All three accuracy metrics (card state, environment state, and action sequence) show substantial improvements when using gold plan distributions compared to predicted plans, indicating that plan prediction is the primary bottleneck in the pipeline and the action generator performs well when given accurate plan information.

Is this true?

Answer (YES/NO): YES